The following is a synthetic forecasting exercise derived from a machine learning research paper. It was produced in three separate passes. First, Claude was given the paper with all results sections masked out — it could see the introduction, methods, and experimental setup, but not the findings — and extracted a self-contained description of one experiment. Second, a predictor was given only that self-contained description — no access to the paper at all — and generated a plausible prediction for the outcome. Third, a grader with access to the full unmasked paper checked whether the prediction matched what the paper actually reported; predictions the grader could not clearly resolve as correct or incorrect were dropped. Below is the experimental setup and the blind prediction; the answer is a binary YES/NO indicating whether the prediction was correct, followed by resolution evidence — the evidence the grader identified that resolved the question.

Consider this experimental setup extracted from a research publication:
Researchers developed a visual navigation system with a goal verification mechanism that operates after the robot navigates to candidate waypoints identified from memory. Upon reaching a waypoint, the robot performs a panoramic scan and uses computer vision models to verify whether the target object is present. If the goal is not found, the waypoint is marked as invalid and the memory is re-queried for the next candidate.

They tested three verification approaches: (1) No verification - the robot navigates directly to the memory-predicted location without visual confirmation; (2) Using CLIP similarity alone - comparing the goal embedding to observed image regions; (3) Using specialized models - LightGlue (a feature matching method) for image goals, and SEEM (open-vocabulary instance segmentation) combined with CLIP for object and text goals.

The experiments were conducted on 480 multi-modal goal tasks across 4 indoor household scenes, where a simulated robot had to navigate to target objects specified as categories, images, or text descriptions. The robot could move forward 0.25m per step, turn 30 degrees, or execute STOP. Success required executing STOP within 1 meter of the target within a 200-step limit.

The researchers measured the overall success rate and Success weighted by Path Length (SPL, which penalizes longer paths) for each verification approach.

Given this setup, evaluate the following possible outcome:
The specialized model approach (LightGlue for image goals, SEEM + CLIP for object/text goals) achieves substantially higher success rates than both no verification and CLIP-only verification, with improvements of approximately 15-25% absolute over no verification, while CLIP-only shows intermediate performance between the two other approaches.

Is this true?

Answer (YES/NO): YES